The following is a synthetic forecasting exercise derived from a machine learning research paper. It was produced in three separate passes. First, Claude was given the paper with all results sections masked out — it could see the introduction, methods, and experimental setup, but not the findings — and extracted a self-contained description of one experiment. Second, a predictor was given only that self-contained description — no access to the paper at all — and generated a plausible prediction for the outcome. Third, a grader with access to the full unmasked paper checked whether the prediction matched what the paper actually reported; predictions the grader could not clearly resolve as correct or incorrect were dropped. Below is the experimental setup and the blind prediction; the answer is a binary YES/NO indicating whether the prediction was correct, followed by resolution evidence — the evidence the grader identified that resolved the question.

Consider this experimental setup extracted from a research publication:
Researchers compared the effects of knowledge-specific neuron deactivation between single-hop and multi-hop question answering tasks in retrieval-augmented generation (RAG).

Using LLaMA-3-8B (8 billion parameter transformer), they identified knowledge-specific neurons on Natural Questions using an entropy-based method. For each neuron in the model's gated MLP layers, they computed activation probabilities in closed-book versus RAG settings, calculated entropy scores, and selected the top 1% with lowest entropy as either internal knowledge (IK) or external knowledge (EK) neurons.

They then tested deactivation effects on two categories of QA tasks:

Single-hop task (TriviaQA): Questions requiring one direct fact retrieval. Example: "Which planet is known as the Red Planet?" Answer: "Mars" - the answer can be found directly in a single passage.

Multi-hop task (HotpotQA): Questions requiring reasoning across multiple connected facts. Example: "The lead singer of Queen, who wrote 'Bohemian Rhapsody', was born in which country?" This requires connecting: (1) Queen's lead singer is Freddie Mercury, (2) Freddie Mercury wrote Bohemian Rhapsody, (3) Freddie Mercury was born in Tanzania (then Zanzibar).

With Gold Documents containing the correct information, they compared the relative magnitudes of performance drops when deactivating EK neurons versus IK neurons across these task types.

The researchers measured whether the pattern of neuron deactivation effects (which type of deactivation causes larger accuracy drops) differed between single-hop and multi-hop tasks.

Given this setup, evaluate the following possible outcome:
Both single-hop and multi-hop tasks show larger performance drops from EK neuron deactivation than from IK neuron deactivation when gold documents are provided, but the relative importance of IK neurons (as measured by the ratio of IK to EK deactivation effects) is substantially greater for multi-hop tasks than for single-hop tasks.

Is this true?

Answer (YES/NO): NO